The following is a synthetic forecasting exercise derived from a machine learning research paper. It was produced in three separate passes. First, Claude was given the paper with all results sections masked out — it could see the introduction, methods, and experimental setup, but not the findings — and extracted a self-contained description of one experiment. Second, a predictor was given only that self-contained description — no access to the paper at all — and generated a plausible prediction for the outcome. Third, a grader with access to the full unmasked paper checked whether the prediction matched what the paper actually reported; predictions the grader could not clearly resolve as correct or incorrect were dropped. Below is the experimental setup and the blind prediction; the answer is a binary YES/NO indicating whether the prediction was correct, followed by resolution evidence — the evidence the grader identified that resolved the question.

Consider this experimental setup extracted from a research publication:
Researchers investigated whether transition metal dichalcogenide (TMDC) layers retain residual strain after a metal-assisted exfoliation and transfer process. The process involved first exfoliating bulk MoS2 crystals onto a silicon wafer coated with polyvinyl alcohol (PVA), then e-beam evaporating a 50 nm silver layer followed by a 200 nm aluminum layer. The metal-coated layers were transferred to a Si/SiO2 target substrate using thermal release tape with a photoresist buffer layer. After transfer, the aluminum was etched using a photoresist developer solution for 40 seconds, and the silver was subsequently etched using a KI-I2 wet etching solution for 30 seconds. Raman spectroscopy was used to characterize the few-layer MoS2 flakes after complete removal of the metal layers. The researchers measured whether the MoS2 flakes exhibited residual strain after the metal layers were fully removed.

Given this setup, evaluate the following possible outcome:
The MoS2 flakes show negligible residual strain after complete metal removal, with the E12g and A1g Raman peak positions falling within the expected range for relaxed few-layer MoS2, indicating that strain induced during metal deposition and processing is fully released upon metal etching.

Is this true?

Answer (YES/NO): NO